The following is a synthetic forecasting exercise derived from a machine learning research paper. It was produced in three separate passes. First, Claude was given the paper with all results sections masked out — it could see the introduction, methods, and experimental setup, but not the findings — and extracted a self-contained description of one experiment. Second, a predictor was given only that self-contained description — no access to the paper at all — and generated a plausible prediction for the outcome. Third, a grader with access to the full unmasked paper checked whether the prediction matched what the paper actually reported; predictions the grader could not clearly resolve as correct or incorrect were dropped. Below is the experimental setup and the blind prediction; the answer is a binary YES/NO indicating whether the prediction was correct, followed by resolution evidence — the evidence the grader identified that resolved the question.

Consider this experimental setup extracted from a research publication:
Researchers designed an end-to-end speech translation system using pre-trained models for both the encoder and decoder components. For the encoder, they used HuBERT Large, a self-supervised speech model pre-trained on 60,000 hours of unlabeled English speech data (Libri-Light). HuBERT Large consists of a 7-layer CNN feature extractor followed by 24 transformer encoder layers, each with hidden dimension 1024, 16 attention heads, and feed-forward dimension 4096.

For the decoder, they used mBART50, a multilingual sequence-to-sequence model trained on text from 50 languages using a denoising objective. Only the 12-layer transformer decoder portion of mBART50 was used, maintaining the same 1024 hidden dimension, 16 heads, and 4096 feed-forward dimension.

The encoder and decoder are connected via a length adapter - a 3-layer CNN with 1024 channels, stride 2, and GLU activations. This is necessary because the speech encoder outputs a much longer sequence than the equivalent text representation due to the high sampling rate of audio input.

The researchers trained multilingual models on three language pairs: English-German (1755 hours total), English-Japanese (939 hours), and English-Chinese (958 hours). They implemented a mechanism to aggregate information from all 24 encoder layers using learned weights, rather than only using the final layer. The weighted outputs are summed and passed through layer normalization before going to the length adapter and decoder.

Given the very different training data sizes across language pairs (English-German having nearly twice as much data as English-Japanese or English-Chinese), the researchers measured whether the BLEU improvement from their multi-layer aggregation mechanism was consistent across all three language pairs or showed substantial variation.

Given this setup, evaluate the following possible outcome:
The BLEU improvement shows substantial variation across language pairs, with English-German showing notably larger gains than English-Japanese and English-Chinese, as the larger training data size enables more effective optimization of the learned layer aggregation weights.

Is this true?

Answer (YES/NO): NO